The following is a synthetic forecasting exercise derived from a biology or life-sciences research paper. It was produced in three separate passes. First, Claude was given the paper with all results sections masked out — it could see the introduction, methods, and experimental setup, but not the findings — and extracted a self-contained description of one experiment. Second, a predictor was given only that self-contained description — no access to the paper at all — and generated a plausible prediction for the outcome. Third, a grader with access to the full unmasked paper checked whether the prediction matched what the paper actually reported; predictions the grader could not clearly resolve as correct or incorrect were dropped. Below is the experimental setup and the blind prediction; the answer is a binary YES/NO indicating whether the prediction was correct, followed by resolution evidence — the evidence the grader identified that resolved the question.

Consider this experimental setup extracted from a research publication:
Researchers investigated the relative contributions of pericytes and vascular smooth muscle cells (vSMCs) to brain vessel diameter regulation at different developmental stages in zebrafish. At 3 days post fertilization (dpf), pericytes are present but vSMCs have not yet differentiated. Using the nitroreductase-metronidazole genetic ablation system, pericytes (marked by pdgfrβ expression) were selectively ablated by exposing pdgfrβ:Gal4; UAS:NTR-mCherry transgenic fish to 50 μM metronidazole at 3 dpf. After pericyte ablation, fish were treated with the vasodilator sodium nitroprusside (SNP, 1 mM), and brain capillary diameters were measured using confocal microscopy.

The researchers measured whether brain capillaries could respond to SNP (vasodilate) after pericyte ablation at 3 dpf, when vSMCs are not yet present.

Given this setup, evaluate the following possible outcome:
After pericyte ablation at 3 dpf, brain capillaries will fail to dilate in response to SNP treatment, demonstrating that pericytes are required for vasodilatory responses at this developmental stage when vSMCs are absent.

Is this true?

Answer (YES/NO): YES